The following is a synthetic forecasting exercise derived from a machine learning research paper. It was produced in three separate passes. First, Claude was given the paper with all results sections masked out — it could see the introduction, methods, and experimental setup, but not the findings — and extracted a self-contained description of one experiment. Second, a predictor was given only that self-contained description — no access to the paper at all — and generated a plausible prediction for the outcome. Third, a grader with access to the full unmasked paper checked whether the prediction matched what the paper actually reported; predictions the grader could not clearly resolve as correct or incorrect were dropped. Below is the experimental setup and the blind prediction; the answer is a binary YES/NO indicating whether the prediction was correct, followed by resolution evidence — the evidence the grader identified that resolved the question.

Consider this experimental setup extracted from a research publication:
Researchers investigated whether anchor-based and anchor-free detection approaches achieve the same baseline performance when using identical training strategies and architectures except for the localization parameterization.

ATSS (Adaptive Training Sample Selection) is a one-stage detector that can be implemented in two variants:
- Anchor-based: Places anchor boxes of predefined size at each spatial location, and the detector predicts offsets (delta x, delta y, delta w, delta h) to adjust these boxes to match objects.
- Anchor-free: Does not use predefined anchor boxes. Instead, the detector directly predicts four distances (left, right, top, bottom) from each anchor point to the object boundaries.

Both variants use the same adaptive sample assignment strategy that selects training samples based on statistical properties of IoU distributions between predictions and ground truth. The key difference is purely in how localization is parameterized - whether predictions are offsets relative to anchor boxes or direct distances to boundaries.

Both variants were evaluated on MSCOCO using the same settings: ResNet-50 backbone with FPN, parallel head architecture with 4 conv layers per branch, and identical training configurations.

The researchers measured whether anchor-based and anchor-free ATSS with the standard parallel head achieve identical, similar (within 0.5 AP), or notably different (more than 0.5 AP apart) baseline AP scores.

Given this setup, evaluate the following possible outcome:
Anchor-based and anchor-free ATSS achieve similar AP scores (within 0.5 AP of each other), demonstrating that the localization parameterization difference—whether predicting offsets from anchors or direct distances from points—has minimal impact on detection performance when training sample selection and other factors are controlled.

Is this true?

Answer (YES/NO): YES